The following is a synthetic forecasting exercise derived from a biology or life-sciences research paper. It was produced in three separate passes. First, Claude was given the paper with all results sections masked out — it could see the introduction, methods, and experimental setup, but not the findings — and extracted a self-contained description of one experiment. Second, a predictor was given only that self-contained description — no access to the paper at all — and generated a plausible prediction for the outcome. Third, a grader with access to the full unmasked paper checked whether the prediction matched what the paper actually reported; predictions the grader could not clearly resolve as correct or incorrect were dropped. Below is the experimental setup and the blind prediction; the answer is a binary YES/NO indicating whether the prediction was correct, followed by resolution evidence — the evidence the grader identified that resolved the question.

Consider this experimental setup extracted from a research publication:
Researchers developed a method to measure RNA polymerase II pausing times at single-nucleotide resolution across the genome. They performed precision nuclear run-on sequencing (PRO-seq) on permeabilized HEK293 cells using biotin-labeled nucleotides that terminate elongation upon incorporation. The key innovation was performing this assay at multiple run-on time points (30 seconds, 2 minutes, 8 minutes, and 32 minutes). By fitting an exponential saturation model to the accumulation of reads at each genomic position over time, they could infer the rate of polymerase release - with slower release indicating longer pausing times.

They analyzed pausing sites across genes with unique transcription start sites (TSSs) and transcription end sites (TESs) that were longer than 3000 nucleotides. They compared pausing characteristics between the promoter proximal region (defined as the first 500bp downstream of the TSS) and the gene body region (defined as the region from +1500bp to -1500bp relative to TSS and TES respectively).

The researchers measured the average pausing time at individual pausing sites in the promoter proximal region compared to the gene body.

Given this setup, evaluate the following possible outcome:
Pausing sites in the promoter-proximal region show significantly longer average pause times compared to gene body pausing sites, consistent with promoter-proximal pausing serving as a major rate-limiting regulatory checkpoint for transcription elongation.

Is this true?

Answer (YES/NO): NO